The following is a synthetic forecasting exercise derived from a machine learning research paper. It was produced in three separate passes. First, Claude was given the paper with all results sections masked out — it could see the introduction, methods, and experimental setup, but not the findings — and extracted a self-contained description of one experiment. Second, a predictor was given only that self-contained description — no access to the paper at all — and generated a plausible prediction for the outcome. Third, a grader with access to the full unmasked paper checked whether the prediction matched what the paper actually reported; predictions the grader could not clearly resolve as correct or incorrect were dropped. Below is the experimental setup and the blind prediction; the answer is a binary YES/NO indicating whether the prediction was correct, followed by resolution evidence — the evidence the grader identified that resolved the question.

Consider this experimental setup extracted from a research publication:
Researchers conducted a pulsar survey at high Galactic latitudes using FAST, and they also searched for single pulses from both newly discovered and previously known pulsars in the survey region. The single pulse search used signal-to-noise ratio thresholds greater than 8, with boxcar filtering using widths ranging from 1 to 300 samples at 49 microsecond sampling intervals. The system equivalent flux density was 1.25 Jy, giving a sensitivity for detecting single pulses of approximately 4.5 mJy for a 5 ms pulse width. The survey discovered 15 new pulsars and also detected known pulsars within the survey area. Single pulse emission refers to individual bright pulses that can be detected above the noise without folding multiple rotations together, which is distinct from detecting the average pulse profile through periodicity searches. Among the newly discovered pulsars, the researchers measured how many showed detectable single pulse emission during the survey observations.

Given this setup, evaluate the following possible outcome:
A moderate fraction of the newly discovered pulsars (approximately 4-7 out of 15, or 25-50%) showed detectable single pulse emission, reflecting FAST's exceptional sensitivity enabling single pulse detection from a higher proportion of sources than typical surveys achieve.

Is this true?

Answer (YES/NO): YES